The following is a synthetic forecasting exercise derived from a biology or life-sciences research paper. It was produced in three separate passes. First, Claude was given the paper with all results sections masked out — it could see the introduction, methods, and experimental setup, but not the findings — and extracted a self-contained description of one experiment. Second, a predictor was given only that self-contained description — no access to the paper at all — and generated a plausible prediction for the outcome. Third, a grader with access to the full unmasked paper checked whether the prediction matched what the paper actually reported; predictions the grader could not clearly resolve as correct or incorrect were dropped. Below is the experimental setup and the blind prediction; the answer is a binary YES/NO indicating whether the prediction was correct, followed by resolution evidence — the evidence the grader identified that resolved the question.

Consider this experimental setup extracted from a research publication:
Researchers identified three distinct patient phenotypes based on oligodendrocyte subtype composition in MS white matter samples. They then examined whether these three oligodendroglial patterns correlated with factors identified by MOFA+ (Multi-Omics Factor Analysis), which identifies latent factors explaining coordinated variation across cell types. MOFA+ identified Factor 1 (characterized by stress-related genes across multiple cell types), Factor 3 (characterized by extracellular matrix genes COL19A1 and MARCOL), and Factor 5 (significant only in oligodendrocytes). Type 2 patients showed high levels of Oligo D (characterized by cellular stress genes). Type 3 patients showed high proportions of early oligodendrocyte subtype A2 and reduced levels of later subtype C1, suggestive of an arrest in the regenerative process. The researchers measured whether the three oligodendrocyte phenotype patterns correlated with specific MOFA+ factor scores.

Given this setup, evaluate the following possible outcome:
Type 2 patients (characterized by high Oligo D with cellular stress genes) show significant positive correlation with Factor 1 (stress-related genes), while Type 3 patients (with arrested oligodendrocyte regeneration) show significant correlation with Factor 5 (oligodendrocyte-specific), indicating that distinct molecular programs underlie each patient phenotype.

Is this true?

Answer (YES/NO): NO